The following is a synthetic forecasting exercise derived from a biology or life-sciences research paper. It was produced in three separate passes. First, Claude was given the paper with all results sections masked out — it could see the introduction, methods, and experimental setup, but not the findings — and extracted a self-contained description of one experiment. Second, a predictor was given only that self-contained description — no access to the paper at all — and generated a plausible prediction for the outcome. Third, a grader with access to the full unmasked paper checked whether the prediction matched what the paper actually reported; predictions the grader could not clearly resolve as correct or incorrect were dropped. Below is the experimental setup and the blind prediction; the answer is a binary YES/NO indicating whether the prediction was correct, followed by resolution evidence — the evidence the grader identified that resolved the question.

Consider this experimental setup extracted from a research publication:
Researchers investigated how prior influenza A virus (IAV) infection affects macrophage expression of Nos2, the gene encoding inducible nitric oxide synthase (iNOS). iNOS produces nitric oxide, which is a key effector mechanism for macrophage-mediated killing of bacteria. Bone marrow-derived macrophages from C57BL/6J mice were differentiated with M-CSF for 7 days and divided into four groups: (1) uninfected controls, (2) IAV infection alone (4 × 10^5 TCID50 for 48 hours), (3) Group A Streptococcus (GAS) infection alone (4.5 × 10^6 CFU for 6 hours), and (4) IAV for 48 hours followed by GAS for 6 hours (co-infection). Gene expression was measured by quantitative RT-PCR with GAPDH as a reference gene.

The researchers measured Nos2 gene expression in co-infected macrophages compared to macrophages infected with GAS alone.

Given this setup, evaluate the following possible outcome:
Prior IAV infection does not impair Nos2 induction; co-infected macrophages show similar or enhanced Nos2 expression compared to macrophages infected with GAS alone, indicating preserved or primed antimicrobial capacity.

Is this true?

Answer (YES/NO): NO